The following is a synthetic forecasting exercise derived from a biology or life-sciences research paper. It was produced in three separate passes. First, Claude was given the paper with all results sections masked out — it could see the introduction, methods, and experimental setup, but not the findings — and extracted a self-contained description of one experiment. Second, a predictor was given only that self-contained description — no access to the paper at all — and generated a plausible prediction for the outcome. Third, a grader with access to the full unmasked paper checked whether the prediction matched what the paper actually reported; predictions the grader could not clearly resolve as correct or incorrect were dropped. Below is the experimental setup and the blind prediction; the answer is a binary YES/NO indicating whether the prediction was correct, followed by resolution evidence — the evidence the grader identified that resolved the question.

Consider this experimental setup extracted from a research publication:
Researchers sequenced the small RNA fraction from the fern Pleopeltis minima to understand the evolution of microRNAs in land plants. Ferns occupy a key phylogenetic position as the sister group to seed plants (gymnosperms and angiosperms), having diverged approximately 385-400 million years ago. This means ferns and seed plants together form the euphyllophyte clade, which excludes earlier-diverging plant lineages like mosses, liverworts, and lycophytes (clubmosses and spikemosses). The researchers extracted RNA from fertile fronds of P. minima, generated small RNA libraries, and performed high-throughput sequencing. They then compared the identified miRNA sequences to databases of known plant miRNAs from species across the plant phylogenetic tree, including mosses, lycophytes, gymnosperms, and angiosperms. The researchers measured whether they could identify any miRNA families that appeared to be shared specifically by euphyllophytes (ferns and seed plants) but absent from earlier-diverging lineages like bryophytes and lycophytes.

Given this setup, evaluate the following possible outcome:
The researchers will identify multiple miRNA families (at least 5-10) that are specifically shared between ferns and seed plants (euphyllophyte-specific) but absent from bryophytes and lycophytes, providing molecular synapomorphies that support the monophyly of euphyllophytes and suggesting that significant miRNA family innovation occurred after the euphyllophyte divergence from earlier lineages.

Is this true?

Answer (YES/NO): NO